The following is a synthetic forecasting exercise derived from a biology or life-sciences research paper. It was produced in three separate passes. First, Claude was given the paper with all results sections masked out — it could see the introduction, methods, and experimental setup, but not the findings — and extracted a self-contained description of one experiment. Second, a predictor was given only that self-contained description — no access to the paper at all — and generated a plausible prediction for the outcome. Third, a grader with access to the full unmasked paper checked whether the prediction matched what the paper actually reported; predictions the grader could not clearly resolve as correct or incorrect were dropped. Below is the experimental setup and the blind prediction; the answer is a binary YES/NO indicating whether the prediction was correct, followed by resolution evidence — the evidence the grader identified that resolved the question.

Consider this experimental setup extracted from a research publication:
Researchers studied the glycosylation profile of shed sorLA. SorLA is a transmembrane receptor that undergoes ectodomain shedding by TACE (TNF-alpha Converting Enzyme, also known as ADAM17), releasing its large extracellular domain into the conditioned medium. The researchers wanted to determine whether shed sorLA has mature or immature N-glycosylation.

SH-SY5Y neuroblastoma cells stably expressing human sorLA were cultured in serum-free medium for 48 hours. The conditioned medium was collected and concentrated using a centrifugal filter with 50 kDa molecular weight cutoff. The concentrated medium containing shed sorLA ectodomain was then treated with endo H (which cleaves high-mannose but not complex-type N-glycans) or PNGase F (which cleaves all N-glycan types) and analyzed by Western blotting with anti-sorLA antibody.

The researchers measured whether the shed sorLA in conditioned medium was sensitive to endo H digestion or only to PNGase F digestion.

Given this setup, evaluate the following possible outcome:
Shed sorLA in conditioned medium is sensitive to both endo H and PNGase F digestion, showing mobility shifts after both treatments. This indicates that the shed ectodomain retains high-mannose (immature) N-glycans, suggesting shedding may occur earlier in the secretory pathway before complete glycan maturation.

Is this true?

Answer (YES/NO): NO